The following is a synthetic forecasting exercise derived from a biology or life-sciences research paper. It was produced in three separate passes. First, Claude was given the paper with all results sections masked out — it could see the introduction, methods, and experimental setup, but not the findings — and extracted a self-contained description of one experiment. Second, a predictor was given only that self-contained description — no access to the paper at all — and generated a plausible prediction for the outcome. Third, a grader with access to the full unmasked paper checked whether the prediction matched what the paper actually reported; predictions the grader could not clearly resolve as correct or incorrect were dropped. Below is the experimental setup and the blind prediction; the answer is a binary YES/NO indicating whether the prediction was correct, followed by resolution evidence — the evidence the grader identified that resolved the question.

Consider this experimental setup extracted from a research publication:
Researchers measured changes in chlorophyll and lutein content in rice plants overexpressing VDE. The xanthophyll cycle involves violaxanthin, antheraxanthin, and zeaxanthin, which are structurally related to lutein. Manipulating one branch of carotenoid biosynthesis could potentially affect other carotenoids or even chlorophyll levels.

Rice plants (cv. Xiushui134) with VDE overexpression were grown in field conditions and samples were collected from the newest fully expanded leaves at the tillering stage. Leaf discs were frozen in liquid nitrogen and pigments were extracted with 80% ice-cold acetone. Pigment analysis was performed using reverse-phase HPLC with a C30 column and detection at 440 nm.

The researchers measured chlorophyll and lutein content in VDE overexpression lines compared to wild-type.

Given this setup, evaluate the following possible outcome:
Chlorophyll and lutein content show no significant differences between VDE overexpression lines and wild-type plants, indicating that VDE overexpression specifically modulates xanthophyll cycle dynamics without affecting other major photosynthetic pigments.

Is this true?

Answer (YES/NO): YES